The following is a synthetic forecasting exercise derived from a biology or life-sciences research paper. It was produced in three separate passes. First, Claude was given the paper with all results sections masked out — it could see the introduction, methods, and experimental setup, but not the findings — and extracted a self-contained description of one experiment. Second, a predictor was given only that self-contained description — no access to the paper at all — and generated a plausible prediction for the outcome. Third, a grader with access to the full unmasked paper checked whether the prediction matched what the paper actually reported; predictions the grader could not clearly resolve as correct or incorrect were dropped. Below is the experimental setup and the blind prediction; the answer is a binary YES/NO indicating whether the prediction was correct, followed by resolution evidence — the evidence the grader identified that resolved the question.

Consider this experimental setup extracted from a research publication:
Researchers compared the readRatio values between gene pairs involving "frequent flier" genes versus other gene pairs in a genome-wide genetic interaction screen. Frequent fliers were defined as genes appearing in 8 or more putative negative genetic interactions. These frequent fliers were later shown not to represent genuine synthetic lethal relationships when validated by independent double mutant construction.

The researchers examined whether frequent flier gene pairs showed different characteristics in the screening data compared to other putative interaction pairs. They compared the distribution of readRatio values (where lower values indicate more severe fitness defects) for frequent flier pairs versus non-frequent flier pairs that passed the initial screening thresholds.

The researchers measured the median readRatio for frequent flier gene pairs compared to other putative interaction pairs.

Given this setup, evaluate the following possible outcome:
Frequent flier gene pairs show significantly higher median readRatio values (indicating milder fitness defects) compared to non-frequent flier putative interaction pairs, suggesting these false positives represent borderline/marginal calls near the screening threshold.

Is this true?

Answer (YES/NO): YES